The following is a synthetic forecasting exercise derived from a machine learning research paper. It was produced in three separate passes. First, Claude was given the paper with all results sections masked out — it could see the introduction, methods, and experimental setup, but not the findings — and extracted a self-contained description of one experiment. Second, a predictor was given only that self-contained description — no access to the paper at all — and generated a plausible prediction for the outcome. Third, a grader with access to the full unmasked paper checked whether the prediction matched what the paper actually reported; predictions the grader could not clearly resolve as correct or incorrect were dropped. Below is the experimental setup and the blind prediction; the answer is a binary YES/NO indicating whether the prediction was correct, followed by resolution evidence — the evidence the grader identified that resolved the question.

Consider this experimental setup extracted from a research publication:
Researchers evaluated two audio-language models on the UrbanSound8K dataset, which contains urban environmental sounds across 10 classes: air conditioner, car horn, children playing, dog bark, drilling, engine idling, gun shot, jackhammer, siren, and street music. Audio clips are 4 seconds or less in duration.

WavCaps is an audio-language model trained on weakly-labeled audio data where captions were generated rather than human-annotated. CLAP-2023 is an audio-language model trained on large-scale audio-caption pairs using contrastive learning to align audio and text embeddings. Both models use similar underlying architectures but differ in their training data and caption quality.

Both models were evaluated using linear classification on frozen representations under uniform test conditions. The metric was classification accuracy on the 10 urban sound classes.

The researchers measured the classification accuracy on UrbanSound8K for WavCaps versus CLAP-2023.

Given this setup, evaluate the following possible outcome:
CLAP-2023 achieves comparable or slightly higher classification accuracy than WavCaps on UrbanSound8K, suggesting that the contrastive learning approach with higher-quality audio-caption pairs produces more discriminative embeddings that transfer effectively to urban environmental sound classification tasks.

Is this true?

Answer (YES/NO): NO